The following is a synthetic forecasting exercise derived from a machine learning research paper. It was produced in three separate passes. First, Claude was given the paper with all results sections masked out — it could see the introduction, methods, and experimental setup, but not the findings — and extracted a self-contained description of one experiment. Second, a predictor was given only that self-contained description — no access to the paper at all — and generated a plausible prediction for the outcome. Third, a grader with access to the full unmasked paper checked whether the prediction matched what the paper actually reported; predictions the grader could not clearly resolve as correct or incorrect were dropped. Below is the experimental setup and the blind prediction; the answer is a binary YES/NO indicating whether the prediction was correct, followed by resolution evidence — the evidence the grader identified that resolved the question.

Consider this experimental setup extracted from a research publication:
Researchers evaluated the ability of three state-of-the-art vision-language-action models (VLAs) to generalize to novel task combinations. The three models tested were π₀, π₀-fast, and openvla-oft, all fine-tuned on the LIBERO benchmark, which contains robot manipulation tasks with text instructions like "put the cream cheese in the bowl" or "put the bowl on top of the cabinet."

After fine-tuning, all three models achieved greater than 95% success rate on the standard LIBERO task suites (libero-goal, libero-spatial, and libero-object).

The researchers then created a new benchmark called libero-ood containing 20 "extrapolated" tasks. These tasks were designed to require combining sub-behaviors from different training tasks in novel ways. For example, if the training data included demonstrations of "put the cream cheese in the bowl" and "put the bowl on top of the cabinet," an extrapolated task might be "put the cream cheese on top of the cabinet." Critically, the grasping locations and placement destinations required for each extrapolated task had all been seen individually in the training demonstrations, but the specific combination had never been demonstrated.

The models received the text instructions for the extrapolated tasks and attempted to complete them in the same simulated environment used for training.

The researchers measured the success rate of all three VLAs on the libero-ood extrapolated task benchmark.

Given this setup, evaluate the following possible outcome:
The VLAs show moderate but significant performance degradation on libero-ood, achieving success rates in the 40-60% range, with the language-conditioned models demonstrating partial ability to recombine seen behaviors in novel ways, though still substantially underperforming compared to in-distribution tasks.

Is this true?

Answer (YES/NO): NO